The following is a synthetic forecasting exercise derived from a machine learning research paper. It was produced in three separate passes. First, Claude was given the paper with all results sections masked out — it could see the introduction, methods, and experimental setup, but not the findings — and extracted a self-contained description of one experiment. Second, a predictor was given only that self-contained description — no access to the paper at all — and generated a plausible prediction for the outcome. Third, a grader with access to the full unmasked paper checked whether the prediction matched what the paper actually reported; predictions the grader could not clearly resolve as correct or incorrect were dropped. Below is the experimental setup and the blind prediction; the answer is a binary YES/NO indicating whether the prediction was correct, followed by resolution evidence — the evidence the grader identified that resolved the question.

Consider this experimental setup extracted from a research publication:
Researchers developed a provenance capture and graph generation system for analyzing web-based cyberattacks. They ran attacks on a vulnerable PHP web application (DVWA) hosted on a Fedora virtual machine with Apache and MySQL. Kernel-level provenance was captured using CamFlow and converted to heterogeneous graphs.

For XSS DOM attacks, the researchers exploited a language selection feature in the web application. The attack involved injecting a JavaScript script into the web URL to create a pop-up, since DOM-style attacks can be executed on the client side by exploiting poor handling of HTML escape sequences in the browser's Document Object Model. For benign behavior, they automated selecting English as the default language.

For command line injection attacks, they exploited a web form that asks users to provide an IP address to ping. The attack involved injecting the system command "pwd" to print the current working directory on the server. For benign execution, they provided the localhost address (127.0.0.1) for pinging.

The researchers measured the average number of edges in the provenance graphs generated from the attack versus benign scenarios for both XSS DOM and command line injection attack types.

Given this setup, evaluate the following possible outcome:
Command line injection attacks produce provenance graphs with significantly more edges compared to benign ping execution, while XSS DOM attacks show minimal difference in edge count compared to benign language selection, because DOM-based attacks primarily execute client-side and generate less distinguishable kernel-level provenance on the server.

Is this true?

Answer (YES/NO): NO